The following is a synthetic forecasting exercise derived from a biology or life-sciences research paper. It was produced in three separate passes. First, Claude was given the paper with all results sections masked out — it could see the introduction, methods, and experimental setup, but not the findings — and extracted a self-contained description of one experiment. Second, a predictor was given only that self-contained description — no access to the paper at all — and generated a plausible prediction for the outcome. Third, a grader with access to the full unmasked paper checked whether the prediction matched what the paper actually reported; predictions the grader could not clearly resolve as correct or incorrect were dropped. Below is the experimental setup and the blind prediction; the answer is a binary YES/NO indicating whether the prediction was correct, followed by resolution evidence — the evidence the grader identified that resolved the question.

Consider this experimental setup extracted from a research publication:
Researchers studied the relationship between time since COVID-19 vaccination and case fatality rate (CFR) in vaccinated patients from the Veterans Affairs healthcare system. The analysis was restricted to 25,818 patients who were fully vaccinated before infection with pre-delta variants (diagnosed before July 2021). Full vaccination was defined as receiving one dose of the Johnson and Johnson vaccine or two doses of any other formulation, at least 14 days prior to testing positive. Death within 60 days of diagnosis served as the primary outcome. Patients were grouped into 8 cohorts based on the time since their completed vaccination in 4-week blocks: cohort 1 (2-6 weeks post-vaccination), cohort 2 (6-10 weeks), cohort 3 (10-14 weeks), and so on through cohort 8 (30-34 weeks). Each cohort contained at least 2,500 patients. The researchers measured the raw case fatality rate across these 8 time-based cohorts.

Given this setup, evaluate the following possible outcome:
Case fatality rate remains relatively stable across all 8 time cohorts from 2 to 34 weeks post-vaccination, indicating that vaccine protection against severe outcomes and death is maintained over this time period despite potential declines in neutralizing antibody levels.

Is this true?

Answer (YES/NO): NO